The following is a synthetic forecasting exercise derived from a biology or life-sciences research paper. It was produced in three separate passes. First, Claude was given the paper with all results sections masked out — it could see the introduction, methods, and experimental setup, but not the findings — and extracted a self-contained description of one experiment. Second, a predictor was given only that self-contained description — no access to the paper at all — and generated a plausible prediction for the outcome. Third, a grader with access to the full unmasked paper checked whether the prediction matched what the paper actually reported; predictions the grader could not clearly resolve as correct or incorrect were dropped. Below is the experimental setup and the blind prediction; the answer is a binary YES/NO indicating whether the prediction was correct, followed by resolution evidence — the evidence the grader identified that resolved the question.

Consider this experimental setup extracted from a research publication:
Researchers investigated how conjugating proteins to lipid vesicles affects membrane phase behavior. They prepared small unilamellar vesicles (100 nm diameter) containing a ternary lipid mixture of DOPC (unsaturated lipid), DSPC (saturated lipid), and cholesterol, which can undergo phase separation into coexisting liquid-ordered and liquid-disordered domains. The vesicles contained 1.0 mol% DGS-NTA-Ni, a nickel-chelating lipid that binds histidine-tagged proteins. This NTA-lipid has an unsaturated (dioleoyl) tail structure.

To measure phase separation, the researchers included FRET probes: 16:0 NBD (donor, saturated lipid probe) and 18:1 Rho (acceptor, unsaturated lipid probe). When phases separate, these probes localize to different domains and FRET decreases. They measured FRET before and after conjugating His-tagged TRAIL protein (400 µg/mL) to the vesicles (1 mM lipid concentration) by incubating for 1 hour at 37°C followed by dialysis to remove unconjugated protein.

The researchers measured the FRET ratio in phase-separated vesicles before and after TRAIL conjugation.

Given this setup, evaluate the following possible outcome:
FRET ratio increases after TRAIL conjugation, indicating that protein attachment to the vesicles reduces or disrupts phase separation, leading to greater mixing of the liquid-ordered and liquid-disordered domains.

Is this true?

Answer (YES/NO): NO